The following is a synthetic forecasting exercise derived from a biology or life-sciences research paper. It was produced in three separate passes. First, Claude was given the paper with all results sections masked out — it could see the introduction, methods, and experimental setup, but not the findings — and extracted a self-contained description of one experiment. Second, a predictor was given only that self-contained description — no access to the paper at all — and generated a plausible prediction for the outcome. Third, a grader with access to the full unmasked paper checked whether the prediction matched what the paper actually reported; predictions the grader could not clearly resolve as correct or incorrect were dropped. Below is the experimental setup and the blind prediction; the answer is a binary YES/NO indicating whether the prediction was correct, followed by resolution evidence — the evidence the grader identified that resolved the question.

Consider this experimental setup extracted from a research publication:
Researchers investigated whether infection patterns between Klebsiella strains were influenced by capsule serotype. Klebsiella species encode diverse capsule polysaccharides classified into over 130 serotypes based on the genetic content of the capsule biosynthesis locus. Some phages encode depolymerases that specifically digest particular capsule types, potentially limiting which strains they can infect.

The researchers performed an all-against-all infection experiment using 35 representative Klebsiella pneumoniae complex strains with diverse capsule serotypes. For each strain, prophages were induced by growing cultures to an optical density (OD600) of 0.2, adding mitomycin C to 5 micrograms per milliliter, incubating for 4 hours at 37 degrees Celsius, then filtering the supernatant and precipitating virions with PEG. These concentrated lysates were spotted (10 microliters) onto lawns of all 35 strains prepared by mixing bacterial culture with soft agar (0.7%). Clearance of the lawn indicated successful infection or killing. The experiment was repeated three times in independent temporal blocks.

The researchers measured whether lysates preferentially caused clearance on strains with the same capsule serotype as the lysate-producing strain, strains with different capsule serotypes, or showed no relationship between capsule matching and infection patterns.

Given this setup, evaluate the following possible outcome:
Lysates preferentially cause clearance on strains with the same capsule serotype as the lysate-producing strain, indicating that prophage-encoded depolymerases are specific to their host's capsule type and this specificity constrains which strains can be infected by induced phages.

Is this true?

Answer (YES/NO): NO